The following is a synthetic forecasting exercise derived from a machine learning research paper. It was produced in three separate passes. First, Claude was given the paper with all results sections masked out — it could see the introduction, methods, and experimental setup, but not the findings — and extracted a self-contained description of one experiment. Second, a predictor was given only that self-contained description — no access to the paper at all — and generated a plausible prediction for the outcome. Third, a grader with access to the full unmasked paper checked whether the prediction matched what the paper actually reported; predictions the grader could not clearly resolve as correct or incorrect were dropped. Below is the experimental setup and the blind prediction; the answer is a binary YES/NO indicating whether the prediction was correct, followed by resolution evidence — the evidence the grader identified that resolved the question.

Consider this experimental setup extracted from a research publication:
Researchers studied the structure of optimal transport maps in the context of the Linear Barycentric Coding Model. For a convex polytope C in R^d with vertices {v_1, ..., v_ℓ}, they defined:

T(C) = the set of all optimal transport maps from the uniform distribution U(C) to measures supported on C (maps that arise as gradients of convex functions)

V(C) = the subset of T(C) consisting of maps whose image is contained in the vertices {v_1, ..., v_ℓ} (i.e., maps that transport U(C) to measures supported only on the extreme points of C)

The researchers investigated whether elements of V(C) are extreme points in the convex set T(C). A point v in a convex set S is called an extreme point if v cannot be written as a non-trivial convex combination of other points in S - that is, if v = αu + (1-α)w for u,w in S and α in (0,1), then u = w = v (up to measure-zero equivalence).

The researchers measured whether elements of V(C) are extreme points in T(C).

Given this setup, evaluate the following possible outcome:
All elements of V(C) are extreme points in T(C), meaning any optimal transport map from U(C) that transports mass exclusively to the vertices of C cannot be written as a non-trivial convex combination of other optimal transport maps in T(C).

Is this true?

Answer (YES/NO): YES